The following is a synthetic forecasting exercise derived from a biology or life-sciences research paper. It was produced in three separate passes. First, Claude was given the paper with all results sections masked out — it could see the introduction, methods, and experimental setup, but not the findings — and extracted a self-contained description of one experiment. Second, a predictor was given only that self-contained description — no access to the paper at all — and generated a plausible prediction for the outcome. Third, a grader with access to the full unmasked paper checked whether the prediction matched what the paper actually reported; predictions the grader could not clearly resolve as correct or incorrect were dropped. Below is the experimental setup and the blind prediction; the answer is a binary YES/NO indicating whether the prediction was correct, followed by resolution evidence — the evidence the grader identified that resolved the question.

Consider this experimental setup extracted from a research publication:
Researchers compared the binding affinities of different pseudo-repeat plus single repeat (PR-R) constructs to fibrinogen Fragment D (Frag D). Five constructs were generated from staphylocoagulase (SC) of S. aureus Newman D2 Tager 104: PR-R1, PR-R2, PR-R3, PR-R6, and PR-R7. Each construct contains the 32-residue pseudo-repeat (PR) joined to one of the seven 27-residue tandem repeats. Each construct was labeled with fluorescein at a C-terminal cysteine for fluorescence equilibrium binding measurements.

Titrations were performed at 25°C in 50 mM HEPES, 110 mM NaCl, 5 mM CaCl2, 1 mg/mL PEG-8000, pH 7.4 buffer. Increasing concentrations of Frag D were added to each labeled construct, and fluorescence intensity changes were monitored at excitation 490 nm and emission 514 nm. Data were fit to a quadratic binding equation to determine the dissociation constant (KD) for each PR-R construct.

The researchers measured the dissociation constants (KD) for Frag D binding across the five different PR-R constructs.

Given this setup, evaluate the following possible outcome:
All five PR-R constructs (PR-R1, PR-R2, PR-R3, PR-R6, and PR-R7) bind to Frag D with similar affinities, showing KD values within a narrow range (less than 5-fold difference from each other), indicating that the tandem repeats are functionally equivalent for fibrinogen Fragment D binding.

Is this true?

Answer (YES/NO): YES